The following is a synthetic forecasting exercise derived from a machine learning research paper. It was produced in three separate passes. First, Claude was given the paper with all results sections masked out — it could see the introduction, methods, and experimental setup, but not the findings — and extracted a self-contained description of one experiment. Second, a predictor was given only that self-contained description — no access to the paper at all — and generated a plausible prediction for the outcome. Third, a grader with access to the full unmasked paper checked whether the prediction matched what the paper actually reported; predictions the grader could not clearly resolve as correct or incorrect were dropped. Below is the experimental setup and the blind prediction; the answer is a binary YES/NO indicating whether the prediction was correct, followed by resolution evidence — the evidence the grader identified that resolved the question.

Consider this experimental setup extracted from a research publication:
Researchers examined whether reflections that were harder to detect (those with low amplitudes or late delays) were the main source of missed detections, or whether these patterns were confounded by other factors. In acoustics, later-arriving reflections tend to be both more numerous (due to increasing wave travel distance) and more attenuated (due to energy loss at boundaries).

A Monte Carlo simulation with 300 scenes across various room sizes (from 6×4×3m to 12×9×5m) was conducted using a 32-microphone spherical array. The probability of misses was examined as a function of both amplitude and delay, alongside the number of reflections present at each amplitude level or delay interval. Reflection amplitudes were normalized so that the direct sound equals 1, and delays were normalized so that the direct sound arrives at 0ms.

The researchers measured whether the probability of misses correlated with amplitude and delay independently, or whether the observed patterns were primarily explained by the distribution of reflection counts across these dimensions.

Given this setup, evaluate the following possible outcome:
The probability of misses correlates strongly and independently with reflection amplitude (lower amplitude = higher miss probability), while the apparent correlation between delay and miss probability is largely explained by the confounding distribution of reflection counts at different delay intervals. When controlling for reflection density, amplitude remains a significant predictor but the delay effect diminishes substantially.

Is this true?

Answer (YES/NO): NO